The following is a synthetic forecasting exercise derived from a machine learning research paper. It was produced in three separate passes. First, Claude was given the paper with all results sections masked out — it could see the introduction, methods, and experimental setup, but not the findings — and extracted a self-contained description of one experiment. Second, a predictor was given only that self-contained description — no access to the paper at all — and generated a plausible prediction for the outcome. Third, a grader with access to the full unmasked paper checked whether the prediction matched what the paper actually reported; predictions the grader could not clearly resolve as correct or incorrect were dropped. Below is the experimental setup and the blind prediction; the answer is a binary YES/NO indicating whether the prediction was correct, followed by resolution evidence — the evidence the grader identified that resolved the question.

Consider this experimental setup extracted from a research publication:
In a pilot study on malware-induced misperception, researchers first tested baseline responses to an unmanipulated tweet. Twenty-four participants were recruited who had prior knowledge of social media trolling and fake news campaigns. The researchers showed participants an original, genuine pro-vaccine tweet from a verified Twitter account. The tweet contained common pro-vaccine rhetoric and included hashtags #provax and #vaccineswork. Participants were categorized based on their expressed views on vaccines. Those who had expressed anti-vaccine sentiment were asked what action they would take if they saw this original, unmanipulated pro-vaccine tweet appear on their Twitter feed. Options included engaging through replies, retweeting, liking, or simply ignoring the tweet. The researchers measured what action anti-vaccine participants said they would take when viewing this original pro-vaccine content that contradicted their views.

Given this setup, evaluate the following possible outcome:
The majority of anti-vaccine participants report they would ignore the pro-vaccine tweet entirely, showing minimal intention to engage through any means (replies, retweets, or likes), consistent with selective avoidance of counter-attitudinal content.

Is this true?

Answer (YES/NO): YES